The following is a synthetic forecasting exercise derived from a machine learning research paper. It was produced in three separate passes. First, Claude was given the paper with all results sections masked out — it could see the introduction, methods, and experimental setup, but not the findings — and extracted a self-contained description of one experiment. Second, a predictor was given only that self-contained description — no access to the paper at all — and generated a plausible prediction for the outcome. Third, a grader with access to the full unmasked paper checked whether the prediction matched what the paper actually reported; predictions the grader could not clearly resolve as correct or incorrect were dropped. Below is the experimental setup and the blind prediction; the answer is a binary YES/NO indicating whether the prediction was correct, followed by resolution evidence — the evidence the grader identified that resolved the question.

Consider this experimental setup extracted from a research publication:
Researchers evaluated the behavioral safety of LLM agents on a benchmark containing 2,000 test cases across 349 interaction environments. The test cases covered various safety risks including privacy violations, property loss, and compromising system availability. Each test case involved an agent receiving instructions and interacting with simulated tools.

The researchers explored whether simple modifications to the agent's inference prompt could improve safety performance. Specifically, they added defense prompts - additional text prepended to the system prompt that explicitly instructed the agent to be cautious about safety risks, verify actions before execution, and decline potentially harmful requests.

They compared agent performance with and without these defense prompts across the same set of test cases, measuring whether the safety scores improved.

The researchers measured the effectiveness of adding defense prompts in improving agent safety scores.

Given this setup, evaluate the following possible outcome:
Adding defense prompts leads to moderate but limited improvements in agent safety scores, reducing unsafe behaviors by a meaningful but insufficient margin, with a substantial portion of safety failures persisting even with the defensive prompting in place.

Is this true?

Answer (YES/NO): YES